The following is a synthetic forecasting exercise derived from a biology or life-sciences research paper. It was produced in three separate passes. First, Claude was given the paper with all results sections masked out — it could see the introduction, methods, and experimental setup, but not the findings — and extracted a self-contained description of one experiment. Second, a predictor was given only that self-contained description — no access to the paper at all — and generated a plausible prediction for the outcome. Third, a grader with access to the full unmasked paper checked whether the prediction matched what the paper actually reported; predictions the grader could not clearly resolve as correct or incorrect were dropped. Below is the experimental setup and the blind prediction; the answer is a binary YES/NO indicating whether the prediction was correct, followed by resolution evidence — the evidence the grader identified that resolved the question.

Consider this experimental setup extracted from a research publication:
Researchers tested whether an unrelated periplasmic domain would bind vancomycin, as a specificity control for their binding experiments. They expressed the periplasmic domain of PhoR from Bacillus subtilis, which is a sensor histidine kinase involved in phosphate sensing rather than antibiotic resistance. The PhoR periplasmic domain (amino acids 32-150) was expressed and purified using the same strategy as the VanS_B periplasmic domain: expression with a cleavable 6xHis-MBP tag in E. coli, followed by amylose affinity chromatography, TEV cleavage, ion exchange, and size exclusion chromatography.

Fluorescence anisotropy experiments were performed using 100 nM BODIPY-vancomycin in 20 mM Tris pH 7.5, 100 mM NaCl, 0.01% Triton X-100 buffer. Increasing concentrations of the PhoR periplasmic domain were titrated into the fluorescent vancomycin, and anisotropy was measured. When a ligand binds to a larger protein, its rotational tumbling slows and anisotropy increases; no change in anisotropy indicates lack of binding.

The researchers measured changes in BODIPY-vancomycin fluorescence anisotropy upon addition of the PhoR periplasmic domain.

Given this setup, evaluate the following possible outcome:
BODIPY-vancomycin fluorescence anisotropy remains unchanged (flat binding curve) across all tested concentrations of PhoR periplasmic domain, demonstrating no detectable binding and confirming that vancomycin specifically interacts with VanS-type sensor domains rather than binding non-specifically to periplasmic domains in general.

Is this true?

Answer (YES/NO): YES